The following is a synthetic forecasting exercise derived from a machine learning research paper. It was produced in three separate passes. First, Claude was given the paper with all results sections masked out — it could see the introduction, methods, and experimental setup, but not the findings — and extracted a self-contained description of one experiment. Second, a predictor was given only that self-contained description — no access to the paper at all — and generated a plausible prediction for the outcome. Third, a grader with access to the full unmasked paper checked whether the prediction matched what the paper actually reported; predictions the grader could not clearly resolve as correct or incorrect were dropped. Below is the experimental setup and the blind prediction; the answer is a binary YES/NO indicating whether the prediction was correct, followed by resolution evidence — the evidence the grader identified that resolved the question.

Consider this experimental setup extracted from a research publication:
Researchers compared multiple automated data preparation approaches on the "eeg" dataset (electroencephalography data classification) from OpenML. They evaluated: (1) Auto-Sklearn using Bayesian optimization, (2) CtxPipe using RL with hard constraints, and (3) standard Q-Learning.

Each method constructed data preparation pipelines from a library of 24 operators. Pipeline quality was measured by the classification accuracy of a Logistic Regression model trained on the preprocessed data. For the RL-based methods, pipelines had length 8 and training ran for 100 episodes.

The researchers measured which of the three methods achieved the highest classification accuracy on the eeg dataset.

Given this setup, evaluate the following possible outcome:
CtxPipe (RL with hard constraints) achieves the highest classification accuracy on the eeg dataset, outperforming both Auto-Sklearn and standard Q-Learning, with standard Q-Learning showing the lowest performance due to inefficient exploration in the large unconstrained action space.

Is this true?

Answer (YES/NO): NO